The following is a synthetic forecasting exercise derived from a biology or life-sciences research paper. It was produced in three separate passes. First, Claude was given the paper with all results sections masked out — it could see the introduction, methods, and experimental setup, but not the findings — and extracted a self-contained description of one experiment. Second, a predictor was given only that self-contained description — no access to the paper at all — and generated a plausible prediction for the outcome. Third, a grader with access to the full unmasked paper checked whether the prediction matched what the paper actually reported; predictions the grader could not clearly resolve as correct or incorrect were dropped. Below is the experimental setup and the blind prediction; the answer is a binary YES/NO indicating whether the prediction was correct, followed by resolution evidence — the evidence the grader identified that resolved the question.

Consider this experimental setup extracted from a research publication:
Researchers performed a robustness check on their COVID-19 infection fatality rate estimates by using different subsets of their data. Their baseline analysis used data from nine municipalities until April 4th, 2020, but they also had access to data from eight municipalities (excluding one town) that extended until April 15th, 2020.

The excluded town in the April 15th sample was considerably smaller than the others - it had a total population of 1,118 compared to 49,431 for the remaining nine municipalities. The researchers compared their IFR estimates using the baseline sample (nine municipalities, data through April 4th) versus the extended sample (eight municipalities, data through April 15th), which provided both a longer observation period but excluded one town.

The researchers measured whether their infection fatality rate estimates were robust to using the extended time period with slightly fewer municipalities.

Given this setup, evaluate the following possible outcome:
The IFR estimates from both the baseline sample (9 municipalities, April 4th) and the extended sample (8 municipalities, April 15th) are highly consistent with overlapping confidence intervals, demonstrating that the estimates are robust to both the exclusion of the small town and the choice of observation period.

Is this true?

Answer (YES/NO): YES